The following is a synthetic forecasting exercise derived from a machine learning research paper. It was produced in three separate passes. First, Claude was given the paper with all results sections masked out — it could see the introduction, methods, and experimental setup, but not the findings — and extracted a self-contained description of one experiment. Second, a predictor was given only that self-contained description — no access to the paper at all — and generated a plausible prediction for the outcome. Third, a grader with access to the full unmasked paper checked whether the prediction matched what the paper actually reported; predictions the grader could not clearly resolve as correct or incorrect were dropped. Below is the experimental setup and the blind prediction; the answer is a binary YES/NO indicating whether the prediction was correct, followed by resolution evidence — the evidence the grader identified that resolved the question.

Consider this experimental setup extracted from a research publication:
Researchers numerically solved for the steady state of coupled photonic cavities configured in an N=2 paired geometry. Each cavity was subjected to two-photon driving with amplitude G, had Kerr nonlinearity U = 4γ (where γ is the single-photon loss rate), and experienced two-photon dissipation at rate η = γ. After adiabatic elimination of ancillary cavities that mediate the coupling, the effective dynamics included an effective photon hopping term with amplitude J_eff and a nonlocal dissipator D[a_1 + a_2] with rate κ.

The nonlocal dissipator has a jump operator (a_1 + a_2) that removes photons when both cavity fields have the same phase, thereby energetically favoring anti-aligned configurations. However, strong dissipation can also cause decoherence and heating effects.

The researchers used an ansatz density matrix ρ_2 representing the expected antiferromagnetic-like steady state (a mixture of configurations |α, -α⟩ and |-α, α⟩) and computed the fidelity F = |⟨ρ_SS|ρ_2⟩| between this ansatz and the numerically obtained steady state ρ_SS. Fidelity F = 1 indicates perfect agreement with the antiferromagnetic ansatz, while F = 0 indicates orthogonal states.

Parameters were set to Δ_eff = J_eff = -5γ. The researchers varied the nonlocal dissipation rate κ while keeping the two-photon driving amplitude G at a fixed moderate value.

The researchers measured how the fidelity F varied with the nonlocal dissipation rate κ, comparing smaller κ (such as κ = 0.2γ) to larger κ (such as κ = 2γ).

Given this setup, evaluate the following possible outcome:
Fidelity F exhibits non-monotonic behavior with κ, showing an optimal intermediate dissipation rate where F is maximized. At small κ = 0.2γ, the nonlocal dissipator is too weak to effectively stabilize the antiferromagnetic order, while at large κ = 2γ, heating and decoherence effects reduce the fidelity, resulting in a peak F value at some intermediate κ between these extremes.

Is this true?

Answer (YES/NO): NO